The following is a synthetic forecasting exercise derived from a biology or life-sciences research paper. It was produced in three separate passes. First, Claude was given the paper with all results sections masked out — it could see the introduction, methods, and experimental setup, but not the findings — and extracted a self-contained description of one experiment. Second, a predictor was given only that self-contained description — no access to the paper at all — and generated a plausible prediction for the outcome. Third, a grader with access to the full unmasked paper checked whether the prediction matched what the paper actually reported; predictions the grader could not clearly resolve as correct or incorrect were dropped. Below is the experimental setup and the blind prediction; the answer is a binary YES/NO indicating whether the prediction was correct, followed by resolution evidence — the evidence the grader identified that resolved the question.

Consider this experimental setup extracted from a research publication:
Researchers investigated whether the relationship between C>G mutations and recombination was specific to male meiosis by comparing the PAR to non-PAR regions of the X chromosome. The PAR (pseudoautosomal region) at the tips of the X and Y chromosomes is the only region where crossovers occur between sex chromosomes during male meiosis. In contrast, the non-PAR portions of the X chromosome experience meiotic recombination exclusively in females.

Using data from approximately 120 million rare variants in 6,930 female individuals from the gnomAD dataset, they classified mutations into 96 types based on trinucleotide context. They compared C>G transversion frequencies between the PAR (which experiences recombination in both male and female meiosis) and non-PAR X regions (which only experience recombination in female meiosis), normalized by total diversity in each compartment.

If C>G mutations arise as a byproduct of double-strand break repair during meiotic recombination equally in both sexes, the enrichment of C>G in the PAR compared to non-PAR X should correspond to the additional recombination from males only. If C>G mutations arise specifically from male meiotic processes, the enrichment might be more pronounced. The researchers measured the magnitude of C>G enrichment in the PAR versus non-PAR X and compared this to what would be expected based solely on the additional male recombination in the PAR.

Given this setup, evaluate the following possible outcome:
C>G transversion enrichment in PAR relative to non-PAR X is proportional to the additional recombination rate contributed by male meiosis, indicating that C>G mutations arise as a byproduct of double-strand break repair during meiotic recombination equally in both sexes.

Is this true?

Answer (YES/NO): NO